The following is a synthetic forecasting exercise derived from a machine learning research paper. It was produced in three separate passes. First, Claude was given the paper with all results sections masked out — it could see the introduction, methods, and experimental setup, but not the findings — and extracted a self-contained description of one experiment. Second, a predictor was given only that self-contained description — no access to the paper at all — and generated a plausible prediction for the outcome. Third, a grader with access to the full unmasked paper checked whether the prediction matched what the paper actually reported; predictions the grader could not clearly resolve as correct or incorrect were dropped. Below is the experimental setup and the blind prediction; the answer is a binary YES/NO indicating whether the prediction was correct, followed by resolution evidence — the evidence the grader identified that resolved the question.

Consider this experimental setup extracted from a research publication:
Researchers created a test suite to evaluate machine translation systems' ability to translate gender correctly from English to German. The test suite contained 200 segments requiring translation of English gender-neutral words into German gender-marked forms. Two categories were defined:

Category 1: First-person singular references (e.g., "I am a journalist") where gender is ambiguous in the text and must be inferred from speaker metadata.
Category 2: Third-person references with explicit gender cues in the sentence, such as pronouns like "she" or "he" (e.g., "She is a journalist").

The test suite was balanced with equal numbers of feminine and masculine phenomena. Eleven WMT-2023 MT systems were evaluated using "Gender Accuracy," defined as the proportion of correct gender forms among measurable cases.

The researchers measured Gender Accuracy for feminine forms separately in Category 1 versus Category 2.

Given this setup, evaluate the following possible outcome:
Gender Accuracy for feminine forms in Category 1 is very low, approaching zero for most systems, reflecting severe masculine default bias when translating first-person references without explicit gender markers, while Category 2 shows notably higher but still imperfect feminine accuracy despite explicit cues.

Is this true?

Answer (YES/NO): NO